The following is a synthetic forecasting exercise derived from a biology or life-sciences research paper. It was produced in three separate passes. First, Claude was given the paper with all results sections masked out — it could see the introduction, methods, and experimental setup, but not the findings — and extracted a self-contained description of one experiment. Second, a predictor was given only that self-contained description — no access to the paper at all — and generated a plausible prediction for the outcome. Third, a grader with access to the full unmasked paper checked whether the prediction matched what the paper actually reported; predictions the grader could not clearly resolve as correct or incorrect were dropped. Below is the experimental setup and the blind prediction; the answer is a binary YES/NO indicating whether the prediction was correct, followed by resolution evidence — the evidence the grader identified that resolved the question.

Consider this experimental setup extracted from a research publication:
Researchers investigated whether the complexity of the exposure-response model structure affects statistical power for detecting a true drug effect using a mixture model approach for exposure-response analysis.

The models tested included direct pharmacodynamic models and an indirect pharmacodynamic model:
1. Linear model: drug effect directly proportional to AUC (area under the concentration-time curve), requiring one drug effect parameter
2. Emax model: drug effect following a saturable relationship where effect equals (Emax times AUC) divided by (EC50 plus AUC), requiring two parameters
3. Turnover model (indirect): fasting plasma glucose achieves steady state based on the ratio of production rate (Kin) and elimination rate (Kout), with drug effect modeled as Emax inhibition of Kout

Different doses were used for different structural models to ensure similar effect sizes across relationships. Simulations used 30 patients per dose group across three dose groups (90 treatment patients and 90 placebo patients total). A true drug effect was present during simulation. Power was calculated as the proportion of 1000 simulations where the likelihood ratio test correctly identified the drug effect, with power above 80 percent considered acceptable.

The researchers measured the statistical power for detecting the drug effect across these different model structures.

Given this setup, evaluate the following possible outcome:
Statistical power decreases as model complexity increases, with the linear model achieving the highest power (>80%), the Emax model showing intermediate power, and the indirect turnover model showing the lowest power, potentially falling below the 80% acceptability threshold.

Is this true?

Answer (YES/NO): NO